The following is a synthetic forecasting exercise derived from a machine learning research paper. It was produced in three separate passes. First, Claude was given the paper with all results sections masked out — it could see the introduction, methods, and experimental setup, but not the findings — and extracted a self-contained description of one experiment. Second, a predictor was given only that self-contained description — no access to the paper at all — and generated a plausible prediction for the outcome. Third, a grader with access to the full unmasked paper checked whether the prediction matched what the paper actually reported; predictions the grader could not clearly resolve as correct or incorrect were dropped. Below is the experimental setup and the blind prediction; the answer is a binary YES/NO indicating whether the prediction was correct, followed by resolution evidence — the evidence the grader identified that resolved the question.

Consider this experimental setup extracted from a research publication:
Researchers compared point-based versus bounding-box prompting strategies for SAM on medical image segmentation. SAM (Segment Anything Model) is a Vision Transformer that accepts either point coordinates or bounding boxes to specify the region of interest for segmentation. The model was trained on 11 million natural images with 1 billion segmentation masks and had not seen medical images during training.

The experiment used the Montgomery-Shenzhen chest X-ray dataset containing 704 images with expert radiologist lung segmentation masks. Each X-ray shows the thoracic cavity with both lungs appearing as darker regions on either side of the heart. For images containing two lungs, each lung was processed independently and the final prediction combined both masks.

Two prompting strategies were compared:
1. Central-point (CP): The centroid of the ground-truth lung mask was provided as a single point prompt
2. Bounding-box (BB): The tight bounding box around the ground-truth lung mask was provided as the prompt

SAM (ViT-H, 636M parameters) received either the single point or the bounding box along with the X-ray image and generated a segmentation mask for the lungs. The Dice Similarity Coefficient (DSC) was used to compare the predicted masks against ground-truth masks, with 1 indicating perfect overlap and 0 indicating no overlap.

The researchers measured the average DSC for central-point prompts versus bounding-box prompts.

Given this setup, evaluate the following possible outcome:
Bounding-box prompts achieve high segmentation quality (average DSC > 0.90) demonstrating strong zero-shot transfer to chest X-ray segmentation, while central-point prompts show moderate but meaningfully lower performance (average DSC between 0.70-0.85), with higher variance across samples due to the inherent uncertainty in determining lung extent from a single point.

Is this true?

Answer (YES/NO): NO